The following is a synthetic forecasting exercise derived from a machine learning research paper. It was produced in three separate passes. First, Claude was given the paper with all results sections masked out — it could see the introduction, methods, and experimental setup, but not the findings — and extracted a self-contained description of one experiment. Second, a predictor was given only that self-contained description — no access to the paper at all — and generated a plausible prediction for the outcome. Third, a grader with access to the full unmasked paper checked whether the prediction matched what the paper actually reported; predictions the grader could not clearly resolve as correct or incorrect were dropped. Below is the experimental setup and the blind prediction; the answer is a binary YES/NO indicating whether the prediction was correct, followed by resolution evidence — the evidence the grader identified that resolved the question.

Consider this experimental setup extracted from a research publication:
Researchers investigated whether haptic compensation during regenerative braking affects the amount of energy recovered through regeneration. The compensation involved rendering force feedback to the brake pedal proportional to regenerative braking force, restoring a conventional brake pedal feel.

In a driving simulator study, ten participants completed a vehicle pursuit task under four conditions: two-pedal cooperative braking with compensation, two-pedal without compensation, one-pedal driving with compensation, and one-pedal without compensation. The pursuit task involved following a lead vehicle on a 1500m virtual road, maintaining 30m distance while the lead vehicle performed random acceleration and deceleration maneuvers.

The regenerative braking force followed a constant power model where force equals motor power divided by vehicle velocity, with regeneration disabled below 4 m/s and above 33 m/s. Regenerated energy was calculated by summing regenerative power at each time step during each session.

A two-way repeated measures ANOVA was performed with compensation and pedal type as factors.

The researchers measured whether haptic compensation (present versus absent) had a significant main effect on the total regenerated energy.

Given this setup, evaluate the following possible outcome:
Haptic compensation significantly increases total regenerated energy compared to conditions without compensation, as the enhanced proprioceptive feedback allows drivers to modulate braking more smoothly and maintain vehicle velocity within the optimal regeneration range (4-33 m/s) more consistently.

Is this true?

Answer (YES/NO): NO